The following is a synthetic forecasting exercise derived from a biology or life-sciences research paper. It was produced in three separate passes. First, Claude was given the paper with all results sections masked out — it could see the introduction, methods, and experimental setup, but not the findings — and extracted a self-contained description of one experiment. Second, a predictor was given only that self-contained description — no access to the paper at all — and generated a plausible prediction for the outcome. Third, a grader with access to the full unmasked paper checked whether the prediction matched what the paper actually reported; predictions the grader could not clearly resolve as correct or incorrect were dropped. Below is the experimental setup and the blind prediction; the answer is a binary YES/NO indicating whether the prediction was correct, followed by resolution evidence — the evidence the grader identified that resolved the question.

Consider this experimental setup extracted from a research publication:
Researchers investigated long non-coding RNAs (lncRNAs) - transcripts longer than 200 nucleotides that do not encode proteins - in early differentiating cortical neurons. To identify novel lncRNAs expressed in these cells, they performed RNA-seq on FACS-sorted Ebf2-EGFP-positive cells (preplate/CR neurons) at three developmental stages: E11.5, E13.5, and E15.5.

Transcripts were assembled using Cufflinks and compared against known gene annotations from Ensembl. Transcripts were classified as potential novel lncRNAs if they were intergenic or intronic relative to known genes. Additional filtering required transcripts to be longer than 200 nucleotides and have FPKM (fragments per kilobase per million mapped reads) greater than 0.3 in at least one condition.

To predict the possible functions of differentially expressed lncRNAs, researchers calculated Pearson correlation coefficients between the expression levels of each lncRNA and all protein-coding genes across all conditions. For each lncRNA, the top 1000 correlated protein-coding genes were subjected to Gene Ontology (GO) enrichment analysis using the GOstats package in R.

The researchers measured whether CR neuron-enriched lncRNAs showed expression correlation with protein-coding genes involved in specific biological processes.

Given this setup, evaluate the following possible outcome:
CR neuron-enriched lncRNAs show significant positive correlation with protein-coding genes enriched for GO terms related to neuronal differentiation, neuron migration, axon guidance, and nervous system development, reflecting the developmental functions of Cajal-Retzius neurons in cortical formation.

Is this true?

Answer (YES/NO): YES